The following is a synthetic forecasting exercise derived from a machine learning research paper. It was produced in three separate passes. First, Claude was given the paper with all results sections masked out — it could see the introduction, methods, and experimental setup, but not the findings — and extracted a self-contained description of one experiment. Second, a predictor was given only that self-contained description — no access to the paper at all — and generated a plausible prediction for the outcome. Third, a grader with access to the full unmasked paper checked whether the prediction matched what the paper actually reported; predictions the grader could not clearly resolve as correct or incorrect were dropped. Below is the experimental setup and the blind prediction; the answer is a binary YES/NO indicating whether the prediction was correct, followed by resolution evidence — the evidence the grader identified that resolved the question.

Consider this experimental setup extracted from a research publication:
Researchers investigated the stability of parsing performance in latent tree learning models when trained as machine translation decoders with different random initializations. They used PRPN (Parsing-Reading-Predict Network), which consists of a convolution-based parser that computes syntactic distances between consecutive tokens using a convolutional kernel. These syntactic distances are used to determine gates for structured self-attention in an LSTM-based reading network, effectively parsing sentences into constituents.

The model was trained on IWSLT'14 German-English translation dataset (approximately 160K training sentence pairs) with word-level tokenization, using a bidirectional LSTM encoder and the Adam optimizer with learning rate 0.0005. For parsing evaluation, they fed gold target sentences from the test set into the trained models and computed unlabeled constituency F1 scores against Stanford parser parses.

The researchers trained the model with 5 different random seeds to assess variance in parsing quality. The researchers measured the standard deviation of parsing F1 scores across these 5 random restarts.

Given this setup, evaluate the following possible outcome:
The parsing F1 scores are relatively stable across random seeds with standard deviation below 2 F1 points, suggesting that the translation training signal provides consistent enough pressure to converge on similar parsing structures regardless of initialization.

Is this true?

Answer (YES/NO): NO